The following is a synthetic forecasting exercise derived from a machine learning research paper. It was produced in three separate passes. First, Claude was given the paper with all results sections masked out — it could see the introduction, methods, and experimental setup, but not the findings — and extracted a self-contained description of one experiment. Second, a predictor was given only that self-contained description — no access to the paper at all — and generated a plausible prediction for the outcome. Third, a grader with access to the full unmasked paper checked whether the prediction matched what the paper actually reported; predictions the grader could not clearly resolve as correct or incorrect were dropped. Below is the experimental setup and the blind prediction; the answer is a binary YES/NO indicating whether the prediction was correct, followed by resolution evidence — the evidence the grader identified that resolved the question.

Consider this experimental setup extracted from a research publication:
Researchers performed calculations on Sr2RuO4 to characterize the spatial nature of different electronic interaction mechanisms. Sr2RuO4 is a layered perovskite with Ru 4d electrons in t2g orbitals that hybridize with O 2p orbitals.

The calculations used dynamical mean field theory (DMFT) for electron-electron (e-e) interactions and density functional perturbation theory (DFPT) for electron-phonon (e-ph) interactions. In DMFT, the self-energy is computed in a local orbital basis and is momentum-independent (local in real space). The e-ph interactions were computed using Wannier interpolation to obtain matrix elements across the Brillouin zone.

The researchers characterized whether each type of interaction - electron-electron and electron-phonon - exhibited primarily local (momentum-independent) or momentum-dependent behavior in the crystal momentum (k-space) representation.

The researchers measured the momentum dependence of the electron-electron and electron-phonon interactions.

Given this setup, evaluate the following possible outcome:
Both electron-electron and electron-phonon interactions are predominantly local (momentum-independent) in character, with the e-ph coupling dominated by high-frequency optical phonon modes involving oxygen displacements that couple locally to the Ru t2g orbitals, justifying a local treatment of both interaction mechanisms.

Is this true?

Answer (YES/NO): NO